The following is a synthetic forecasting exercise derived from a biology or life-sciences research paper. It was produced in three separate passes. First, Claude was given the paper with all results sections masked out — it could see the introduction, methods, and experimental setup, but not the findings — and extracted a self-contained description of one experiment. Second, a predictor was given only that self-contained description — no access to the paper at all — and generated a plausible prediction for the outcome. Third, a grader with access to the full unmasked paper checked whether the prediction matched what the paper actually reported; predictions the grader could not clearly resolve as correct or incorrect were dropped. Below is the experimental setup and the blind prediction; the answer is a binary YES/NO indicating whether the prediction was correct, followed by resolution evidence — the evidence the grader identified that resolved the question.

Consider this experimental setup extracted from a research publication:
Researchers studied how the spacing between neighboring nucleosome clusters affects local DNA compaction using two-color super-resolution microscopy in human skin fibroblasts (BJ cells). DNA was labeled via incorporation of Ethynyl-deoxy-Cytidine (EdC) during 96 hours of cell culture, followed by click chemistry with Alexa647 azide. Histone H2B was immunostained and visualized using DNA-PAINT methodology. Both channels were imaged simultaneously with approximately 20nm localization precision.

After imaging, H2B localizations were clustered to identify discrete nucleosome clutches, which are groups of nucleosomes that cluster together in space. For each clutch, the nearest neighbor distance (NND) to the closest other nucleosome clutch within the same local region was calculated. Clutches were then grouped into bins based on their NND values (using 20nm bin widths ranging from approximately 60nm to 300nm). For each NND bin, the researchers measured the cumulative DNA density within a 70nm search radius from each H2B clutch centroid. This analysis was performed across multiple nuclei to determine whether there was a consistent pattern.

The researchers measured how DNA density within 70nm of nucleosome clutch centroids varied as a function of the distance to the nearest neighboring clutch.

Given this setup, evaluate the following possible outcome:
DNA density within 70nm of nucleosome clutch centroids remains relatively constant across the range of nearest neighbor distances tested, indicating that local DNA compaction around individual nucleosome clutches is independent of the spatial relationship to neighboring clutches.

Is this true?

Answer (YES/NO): NO